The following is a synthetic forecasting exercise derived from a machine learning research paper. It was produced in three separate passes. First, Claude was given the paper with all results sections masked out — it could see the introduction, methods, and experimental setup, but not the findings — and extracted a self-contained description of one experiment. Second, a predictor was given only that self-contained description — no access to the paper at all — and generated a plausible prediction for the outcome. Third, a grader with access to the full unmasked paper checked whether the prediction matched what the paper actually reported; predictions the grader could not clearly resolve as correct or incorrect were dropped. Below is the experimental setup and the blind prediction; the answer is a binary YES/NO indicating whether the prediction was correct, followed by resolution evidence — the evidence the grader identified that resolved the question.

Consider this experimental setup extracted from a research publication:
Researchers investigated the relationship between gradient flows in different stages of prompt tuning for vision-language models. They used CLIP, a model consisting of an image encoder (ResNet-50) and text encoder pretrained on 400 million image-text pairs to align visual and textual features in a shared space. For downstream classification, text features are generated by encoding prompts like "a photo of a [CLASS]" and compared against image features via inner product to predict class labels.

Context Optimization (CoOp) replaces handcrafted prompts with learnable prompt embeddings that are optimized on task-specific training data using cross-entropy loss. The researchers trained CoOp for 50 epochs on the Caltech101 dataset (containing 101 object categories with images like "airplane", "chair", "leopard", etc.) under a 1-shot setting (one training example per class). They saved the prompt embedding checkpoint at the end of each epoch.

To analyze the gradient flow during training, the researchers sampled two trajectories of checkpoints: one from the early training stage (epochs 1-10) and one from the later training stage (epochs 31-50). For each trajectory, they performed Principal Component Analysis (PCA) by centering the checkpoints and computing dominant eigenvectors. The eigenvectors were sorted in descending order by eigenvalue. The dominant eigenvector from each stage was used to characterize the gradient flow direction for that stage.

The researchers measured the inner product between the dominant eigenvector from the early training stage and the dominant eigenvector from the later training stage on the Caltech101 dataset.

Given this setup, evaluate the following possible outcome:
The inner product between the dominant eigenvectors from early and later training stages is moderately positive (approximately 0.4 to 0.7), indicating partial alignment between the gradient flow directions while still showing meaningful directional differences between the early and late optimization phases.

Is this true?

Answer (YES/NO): NO